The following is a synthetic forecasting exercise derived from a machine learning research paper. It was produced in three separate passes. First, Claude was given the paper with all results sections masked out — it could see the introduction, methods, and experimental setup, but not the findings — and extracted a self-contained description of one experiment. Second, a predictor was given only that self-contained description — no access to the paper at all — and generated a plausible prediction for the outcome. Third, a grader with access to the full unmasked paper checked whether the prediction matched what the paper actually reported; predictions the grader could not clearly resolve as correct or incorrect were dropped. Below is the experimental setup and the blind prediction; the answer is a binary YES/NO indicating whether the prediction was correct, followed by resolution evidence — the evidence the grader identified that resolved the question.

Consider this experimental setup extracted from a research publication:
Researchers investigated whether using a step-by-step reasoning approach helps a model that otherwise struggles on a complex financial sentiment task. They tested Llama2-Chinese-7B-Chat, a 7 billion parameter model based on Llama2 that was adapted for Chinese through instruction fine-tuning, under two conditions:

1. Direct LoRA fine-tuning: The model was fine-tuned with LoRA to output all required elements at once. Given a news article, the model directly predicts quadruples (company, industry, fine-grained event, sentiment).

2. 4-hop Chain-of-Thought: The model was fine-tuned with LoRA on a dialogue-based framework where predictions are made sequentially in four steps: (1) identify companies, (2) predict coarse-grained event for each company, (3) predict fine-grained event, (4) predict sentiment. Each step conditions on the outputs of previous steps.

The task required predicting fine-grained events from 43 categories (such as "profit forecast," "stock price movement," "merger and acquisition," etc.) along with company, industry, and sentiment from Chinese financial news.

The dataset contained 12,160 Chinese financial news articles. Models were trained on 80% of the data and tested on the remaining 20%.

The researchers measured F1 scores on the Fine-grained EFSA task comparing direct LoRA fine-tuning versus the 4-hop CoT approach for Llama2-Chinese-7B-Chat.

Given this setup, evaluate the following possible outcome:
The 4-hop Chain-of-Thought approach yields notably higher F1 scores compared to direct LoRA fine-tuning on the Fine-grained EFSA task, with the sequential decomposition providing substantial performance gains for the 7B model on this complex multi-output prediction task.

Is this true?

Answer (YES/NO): NO